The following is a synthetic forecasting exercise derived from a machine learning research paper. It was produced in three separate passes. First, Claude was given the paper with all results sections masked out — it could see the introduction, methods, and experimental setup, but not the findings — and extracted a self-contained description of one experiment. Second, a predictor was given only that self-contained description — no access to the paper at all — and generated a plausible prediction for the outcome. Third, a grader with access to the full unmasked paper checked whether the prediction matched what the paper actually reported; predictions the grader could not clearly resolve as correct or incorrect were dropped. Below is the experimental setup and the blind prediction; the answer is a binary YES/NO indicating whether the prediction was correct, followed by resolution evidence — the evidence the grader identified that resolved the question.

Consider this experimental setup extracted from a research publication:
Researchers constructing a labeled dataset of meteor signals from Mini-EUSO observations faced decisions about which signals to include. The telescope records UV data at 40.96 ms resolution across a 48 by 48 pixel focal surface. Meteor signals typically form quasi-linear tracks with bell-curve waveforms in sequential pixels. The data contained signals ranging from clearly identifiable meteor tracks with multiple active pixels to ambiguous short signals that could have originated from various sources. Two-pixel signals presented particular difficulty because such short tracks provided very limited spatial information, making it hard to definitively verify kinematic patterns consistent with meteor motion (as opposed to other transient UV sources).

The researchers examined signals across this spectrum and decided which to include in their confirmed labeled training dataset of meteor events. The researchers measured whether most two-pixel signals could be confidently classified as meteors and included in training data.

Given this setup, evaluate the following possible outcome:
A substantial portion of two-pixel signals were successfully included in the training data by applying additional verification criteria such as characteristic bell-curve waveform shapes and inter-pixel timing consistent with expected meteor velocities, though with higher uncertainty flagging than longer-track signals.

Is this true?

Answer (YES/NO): NO